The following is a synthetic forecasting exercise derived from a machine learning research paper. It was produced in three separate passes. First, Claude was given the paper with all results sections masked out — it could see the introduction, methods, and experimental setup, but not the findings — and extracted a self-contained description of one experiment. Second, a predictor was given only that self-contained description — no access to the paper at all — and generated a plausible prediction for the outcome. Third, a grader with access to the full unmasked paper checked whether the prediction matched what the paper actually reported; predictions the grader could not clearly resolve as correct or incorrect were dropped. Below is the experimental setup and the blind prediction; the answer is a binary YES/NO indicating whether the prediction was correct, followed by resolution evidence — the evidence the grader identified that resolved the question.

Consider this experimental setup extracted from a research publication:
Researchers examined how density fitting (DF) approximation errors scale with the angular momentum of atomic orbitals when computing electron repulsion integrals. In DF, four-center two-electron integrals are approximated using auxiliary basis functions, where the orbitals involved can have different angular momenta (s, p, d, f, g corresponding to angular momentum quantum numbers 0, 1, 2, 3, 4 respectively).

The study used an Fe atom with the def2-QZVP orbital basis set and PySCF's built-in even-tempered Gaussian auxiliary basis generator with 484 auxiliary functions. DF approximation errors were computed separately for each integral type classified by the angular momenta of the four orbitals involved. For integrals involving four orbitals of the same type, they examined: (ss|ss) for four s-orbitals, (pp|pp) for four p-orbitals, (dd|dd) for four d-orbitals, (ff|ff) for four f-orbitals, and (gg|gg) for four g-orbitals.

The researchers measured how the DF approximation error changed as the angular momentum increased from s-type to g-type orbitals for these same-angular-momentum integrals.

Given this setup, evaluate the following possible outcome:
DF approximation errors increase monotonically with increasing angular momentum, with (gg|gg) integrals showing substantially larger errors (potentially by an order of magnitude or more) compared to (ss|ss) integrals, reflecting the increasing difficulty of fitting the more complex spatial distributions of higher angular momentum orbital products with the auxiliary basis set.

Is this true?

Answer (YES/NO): YES